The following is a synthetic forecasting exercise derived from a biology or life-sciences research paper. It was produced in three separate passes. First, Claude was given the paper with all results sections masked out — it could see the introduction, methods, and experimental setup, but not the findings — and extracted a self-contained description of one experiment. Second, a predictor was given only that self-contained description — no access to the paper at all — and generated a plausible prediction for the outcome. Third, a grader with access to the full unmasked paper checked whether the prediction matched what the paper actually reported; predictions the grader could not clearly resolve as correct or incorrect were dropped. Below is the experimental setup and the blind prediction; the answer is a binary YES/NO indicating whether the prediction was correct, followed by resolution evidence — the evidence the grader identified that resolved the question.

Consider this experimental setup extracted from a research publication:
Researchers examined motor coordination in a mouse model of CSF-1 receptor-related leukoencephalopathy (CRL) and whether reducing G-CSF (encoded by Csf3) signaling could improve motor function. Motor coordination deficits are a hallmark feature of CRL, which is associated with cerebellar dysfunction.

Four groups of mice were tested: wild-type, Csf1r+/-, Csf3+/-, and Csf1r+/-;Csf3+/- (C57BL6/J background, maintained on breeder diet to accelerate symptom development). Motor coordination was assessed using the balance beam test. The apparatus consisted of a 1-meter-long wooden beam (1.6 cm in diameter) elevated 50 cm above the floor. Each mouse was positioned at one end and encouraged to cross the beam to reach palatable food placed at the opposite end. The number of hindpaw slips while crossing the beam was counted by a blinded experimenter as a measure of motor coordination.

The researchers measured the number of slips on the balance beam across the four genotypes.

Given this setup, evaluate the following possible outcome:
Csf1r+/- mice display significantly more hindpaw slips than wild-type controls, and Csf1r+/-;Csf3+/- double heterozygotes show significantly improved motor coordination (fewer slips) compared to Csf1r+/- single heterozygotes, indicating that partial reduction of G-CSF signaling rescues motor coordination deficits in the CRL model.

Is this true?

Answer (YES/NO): NO